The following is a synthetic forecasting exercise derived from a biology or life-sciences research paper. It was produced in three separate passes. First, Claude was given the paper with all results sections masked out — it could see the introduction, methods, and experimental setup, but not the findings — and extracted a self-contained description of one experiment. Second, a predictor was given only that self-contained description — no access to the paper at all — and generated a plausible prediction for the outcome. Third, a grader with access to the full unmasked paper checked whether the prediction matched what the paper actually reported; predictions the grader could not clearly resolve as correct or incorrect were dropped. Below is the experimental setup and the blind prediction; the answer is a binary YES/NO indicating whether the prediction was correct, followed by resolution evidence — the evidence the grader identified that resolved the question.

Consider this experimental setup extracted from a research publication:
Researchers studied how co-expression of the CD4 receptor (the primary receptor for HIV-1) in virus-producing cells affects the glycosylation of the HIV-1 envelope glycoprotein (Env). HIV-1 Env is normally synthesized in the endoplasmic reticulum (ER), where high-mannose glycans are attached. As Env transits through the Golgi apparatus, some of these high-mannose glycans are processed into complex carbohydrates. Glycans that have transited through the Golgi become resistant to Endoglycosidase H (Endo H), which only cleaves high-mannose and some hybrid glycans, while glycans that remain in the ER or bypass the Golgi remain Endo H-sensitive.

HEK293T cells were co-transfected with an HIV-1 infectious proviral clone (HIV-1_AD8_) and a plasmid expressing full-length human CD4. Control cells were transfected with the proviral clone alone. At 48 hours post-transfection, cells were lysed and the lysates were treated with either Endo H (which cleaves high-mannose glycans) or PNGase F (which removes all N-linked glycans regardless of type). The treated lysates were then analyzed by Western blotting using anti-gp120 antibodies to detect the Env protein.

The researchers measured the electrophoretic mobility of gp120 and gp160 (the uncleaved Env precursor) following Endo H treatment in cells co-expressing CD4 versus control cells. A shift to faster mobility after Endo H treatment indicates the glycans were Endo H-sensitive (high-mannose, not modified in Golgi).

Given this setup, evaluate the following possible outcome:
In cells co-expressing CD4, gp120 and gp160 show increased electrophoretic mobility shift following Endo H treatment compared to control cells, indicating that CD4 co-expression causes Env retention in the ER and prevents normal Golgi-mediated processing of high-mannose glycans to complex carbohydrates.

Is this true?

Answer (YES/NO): YES